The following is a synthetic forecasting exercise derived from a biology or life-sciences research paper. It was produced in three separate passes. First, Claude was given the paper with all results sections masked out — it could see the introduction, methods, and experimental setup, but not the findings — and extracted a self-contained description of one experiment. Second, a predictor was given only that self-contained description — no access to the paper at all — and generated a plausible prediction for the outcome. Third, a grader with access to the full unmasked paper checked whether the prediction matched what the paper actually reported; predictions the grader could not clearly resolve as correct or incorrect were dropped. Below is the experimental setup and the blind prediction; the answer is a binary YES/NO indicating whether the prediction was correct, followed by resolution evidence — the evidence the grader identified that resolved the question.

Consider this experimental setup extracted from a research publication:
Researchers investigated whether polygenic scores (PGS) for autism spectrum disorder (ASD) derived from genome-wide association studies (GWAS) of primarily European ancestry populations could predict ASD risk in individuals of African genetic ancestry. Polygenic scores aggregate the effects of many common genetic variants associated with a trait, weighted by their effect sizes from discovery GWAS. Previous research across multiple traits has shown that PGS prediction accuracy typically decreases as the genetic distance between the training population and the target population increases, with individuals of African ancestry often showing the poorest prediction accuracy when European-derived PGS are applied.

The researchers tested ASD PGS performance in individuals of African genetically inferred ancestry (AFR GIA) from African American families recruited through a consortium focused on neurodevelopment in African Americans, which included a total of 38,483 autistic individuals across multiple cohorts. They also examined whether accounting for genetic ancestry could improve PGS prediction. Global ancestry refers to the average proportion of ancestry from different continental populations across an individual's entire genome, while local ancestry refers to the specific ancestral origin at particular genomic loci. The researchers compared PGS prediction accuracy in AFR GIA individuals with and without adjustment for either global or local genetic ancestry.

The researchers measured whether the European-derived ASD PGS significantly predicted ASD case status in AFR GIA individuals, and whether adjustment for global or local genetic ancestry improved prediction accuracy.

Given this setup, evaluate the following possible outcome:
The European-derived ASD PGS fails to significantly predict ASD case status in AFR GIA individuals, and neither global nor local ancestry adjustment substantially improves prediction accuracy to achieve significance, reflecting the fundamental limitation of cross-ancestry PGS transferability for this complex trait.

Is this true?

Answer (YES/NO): NO